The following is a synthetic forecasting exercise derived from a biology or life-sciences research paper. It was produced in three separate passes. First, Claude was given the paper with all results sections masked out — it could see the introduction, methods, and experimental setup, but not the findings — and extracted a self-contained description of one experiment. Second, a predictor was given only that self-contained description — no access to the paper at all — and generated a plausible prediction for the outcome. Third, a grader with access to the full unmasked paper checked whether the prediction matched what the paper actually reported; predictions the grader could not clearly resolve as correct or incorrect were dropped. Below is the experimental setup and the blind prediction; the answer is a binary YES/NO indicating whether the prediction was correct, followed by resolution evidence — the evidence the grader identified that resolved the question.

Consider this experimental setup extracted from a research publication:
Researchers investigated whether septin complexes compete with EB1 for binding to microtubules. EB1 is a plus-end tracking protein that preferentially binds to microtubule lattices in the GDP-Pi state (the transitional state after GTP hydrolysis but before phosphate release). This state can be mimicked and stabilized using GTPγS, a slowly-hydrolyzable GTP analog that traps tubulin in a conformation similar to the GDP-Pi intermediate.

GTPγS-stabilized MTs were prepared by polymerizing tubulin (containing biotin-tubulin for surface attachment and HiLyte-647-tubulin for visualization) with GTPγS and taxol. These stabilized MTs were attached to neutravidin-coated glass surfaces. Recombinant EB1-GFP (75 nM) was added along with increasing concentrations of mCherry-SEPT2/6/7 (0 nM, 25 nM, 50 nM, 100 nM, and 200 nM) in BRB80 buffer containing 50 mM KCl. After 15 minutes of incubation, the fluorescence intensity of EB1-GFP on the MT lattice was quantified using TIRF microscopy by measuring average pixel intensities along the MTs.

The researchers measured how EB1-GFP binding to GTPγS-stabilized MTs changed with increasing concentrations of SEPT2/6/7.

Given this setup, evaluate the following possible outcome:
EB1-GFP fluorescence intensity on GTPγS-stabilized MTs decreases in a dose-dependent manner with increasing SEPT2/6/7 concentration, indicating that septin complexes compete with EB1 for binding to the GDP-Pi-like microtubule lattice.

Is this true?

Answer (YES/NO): YES